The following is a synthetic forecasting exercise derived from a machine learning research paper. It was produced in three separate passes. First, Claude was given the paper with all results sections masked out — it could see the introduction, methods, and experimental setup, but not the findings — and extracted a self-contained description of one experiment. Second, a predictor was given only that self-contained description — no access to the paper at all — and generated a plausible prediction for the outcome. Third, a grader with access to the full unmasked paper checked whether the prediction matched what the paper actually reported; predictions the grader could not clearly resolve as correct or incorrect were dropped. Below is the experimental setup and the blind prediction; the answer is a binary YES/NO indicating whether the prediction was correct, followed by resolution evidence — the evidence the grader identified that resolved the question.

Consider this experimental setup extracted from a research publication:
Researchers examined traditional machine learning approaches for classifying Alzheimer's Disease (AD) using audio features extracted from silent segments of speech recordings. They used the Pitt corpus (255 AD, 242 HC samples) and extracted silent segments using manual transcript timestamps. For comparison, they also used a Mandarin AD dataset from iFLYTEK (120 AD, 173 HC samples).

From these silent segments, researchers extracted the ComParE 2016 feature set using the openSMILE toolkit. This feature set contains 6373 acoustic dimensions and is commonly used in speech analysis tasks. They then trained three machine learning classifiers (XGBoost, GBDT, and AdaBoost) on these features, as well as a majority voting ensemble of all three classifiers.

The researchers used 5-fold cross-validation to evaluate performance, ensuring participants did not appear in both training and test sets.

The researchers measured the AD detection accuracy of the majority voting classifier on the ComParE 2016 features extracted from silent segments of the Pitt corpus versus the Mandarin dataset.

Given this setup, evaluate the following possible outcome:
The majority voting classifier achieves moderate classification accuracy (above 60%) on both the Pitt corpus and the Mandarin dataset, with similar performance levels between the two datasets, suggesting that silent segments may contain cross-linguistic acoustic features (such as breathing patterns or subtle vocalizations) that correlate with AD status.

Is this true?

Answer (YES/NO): NO